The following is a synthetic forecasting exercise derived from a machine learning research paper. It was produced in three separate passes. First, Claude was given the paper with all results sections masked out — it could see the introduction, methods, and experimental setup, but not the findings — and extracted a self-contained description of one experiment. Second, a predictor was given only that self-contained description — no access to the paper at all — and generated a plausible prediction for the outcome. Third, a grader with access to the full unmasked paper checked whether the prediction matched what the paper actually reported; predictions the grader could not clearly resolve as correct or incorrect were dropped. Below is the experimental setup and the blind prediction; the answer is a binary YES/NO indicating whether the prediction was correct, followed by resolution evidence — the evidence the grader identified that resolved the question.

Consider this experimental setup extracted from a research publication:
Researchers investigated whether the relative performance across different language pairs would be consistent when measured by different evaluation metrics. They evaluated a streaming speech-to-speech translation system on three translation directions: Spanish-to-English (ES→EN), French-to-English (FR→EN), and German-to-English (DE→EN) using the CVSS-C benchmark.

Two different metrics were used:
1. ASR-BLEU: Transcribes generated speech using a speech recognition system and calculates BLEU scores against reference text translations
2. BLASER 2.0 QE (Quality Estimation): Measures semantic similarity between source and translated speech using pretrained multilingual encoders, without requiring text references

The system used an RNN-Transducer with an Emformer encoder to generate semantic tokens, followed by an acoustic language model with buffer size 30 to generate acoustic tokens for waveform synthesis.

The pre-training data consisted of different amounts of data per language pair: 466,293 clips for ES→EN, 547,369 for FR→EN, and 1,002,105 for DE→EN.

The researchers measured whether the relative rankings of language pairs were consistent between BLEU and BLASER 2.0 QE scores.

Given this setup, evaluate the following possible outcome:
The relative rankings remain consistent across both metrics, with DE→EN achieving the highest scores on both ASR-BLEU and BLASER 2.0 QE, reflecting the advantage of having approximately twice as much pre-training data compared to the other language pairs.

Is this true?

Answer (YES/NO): NO